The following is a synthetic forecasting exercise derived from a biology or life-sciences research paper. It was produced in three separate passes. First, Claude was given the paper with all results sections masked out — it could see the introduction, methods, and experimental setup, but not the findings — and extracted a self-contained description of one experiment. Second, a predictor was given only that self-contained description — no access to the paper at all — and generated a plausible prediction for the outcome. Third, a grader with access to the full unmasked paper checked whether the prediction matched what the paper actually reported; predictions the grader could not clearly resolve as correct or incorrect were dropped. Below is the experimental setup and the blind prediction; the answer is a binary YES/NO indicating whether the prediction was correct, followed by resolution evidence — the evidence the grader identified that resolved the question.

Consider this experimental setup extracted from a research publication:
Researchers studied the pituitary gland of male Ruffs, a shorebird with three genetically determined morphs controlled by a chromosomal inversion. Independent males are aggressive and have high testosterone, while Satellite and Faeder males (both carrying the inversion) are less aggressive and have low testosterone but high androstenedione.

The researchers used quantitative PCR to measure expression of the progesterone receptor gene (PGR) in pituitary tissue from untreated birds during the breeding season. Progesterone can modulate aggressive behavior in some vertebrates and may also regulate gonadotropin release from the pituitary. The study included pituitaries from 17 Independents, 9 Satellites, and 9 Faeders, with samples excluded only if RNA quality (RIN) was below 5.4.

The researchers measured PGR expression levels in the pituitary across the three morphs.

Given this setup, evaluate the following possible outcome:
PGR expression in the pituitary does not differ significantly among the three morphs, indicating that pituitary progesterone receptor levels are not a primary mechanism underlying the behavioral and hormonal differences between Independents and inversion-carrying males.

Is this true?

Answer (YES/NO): NO